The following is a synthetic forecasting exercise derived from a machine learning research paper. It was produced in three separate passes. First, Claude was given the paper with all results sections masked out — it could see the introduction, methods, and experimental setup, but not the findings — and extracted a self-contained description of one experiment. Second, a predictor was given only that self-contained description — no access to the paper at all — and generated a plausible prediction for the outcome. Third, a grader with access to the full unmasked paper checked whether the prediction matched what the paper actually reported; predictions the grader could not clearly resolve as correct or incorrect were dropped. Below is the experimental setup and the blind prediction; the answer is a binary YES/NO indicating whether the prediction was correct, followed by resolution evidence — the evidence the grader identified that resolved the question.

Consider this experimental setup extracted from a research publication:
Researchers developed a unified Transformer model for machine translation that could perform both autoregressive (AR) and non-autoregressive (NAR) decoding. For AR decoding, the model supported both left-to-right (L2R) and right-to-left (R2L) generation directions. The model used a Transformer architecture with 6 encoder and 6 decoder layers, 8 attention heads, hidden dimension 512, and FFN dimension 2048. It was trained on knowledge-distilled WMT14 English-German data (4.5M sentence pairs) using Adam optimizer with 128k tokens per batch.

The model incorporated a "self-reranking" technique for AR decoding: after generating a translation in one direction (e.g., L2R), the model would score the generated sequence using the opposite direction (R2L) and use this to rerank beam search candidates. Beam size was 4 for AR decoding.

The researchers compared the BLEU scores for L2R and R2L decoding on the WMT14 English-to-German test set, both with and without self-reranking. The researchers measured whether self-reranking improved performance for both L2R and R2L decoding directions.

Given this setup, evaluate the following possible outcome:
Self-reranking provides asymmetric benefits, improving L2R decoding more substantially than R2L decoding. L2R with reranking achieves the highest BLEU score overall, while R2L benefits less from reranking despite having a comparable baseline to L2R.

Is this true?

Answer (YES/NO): NO